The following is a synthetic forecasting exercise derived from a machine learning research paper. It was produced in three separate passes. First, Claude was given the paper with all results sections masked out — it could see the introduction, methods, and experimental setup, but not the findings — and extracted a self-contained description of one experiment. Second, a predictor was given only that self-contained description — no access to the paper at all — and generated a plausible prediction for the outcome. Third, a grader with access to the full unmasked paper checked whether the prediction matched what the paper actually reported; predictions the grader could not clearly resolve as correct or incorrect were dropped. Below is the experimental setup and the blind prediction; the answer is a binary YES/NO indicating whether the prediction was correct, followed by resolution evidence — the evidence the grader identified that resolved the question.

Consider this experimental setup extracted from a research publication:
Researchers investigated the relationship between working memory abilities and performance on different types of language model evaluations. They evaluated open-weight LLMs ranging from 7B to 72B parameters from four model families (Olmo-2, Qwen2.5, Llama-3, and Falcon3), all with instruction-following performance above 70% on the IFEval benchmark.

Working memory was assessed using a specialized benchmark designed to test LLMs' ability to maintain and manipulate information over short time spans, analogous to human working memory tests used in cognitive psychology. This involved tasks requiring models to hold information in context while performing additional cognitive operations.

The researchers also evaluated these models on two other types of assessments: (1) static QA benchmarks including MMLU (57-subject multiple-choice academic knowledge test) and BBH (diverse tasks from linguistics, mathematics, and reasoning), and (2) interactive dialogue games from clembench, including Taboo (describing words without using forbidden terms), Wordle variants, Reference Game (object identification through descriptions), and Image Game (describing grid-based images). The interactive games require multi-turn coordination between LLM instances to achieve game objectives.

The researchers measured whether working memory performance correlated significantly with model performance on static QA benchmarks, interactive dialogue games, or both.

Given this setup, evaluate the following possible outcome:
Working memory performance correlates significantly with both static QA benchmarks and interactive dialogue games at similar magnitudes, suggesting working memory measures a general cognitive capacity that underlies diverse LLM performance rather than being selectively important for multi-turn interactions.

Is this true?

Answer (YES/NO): NO